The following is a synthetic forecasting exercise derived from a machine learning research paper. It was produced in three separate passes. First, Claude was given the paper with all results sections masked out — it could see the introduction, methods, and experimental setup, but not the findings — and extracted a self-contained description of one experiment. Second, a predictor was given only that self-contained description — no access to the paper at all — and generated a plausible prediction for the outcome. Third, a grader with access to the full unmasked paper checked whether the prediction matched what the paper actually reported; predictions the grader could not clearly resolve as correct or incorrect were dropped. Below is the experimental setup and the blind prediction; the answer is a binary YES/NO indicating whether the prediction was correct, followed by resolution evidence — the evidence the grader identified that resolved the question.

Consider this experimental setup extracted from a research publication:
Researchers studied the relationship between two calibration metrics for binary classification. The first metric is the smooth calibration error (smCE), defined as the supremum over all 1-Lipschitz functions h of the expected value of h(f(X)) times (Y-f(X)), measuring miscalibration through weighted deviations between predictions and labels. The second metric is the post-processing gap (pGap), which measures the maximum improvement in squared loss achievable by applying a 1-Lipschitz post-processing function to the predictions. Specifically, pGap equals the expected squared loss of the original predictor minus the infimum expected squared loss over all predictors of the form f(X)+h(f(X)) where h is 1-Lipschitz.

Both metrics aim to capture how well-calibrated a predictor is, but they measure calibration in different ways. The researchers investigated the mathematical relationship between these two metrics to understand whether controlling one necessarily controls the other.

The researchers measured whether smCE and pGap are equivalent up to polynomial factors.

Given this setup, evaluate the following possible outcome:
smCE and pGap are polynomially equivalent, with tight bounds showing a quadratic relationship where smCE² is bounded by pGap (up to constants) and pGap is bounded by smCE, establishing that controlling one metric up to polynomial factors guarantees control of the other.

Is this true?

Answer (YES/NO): YES